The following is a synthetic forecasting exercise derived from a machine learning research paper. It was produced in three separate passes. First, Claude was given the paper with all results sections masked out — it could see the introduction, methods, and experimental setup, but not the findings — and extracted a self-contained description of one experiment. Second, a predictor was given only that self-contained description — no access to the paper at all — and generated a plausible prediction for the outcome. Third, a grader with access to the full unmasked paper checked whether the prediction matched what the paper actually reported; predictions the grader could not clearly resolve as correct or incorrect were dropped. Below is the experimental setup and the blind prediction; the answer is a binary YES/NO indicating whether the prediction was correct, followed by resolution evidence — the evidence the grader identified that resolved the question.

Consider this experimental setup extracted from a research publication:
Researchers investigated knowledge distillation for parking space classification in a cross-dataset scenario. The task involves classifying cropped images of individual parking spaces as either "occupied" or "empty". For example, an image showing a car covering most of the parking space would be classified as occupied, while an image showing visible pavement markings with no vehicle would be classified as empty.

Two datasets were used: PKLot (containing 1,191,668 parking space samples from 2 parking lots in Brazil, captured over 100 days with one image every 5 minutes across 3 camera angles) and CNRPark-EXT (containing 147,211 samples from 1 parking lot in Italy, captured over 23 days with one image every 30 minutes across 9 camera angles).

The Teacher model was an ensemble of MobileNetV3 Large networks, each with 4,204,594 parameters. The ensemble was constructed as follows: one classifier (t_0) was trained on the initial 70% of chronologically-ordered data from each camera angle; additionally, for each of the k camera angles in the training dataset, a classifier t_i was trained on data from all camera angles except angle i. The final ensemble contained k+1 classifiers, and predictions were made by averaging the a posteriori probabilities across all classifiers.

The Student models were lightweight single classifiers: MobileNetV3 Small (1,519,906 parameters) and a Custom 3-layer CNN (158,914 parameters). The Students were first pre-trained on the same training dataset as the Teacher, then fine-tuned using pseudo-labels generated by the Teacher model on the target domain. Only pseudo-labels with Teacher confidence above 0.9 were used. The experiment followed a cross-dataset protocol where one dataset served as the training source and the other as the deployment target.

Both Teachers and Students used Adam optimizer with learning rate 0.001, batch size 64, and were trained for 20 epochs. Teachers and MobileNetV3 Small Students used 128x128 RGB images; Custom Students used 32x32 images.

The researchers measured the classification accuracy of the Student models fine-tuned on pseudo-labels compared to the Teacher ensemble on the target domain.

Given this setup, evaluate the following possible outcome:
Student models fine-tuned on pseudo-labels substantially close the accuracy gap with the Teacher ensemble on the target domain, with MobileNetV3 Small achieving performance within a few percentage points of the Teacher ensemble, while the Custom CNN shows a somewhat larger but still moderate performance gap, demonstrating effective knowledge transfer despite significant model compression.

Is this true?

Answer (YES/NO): NO